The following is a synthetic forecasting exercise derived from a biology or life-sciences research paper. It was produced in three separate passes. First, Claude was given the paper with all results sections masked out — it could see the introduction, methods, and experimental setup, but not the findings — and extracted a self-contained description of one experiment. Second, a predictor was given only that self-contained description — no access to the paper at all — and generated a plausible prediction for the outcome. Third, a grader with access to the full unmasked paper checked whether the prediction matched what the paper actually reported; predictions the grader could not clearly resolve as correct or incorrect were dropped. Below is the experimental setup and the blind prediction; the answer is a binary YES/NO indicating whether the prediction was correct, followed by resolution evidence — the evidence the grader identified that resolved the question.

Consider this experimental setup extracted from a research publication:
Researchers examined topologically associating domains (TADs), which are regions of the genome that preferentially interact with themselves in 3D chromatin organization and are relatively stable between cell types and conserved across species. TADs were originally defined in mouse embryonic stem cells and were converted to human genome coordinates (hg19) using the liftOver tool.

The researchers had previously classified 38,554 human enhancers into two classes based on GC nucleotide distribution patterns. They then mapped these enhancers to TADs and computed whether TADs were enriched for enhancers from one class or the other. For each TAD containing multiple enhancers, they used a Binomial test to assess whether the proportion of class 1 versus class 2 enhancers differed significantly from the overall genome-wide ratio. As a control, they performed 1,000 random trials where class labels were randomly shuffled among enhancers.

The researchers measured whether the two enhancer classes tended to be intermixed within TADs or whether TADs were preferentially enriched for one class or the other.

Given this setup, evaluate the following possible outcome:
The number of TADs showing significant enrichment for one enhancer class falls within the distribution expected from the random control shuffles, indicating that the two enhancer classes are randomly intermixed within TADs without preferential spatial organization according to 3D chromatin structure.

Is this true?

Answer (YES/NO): NO